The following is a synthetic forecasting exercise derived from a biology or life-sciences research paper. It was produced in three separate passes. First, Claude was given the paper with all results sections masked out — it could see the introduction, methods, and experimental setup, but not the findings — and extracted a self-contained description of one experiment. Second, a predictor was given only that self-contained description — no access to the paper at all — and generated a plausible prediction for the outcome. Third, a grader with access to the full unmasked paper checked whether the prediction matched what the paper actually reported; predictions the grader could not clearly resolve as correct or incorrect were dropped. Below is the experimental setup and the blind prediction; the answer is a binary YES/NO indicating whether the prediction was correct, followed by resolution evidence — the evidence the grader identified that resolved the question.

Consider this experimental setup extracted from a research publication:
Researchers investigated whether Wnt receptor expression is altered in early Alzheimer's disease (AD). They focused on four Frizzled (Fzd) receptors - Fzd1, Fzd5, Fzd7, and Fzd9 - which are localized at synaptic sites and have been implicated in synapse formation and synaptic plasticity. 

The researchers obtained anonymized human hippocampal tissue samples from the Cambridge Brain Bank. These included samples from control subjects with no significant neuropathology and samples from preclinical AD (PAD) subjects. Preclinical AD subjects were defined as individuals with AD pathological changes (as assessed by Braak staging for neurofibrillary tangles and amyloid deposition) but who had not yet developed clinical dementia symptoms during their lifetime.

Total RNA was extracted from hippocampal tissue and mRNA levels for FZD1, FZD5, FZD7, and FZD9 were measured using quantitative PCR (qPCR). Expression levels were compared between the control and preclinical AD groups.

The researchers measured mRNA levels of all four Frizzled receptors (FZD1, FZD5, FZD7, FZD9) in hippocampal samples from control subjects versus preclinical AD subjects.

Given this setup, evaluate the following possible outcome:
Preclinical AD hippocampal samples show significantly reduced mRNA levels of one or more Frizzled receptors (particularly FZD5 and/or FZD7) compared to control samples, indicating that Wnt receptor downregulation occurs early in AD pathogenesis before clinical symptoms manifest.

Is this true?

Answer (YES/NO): NO